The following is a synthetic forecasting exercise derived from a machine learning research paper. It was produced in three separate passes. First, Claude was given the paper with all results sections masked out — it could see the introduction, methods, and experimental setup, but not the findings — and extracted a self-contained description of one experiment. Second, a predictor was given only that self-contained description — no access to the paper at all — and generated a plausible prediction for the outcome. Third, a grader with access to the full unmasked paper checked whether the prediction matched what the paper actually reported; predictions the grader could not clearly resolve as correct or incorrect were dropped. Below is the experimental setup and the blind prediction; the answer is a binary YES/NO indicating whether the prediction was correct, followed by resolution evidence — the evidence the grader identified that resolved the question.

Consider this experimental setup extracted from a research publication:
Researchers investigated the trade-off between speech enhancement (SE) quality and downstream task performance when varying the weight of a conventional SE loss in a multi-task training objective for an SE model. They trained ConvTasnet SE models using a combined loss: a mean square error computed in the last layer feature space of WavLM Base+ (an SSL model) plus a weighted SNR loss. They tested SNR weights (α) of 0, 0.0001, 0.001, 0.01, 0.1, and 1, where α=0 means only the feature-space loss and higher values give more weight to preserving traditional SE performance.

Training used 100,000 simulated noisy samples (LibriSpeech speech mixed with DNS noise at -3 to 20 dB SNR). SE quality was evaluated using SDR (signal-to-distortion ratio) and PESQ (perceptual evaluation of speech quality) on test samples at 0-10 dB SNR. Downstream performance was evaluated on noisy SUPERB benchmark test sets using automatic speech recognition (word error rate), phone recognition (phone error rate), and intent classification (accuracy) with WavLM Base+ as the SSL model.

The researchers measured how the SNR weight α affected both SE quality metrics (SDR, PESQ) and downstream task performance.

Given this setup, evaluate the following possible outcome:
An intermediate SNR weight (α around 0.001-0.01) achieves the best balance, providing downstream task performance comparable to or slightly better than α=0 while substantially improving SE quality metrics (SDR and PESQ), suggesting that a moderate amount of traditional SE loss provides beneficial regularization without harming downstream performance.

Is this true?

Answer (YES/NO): NO